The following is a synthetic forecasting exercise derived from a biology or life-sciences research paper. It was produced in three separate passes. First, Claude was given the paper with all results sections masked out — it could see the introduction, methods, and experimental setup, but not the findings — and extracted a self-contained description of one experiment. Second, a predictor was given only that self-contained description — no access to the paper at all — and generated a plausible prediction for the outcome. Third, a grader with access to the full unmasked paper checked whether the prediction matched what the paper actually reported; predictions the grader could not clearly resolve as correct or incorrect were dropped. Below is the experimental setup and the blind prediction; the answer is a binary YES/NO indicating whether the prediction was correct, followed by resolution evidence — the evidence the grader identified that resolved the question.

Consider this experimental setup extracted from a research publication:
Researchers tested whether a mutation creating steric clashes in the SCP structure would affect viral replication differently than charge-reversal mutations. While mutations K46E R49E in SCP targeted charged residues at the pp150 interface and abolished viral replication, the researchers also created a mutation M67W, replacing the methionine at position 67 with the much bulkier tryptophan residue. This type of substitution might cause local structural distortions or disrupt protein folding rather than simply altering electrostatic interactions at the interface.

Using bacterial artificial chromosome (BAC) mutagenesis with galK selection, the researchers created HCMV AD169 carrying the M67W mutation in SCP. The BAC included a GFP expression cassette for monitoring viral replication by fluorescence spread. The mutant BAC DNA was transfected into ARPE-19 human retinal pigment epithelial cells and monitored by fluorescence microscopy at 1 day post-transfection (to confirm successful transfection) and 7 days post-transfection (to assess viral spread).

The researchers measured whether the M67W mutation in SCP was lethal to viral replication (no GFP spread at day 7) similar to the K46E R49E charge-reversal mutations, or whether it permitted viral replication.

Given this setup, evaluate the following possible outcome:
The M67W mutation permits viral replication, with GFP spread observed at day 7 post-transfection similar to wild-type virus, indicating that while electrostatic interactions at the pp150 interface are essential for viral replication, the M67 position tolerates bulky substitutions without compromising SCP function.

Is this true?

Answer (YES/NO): NO